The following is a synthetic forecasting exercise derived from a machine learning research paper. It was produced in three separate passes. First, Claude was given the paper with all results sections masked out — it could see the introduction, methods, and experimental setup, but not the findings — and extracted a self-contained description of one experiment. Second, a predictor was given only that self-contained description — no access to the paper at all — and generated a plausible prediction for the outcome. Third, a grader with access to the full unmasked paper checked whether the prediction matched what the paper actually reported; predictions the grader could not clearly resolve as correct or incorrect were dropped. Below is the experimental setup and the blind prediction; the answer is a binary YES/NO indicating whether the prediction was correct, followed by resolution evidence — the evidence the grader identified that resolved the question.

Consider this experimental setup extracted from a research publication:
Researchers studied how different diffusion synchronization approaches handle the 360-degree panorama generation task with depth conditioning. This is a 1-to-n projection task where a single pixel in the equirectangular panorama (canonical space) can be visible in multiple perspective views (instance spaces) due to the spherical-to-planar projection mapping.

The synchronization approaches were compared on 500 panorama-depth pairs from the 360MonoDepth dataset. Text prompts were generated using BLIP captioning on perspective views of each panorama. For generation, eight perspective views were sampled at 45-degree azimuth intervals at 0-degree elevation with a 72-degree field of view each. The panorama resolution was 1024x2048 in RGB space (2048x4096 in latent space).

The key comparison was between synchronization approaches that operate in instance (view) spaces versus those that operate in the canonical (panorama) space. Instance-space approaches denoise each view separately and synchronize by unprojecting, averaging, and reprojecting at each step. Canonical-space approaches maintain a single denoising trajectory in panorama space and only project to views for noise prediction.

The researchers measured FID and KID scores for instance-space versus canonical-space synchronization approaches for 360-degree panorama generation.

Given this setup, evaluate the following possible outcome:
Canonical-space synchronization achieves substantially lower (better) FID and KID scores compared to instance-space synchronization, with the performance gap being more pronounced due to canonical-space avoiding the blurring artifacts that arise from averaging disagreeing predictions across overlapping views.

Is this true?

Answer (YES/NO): NO